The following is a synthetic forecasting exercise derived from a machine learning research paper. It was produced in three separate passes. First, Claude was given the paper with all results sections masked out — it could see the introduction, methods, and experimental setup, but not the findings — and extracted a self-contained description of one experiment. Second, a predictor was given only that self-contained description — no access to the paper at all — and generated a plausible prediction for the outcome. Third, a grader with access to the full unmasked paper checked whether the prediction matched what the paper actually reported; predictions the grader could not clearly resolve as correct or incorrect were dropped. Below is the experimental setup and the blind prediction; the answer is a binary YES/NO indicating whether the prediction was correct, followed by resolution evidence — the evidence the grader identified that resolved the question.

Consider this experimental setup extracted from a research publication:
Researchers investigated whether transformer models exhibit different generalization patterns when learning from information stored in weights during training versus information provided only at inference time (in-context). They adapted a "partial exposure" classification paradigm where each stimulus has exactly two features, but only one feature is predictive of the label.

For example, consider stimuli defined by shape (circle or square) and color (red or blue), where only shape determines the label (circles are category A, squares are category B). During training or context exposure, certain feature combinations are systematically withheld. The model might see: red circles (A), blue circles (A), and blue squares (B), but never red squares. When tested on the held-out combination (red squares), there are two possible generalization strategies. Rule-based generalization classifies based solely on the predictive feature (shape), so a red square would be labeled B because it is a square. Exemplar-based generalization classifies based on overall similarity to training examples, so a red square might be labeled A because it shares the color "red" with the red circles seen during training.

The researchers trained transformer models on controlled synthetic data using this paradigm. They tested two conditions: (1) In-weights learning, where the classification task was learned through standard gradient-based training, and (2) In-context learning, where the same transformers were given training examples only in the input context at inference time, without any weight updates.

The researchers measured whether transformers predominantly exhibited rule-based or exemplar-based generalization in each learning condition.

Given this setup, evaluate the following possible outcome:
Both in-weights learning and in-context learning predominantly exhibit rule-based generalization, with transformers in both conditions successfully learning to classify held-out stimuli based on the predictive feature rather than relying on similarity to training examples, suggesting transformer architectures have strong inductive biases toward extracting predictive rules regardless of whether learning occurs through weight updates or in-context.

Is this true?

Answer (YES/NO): NO